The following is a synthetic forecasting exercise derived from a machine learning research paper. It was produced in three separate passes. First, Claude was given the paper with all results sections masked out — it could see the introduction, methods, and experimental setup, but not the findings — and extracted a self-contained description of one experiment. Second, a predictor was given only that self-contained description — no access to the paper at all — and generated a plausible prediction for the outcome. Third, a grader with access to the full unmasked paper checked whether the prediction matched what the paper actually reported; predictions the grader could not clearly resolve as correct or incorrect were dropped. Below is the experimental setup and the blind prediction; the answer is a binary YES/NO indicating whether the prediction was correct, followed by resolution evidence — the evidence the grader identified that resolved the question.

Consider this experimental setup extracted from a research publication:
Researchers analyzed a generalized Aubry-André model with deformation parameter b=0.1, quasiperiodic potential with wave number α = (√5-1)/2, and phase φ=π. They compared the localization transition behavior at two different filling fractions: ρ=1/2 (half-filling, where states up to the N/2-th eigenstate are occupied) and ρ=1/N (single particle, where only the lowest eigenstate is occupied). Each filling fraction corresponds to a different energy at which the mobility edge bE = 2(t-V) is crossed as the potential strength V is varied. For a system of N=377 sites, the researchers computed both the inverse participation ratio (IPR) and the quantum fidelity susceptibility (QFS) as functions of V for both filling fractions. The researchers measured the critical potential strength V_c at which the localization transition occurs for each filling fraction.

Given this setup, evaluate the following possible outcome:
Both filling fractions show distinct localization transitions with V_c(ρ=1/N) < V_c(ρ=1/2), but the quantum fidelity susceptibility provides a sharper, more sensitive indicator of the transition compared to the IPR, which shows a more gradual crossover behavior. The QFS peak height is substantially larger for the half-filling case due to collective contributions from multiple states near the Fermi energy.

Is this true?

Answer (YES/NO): NO